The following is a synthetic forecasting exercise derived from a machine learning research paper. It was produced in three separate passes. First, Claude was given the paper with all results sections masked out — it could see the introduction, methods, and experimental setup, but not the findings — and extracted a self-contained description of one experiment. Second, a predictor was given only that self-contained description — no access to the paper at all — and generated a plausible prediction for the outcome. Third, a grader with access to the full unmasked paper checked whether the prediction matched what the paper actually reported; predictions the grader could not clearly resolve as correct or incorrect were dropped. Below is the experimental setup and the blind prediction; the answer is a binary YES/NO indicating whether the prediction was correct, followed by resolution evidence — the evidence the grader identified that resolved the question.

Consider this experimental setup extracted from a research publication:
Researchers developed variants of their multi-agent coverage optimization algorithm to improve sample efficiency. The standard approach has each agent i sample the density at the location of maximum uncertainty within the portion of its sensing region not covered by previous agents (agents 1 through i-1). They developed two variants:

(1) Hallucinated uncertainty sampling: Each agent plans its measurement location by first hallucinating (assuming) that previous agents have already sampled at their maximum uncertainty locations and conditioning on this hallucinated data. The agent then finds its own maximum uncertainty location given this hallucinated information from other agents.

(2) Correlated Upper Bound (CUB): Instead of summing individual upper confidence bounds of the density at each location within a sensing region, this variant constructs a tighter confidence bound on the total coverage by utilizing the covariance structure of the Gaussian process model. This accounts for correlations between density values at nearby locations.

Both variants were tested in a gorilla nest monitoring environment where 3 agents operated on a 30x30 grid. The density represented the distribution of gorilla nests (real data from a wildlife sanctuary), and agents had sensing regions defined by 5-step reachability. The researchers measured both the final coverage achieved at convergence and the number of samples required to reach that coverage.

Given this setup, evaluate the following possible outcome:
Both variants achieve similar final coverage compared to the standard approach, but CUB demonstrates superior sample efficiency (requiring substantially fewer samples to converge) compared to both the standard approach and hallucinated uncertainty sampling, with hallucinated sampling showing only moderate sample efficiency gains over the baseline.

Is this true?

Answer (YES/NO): NO